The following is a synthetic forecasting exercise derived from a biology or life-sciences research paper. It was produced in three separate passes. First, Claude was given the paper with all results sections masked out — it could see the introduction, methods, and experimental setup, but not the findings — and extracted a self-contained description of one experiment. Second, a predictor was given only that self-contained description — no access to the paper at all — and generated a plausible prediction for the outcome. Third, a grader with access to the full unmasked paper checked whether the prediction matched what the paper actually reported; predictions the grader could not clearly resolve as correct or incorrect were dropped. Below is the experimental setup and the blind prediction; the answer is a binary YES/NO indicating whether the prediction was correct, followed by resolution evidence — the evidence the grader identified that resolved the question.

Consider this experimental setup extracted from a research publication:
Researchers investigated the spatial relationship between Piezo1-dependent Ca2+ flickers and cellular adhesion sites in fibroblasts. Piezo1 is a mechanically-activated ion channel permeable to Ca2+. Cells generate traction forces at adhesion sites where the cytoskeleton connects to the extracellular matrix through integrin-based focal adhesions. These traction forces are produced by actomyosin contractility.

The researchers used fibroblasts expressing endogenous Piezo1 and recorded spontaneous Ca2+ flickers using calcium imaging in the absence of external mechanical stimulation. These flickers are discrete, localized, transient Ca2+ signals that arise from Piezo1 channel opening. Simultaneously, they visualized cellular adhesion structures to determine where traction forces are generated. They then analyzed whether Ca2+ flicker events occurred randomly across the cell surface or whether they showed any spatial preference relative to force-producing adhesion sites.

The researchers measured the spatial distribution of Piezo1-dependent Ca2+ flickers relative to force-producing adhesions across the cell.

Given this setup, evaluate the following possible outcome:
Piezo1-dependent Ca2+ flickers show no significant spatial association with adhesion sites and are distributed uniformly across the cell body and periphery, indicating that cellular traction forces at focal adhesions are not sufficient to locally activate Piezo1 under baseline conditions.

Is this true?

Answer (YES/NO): NO